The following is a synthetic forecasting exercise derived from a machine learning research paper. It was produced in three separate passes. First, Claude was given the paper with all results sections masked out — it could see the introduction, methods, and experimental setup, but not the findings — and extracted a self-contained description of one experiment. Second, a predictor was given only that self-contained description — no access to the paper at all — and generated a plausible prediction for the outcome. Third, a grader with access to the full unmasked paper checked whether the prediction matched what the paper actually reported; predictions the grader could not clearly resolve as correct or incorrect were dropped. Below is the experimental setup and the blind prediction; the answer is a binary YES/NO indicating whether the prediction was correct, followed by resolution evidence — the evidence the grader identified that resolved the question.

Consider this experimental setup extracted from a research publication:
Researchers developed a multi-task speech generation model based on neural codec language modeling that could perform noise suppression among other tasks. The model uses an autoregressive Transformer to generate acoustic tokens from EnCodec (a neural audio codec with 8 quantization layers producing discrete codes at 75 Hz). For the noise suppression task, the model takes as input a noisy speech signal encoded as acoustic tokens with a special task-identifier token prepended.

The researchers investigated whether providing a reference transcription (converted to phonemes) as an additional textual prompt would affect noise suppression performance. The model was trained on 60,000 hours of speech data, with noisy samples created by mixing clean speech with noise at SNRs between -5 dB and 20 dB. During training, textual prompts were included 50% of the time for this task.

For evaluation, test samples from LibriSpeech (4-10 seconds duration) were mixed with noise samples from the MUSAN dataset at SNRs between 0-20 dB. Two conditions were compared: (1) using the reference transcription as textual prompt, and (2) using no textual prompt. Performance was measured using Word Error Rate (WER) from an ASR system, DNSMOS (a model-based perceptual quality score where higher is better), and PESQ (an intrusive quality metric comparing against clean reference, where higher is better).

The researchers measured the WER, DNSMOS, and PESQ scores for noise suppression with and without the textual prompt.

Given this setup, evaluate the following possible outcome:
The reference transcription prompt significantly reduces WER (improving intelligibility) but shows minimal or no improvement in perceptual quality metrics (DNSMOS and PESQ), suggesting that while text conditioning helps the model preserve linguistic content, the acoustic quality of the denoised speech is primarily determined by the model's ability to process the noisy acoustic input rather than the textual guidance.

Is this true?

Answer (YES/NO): YES